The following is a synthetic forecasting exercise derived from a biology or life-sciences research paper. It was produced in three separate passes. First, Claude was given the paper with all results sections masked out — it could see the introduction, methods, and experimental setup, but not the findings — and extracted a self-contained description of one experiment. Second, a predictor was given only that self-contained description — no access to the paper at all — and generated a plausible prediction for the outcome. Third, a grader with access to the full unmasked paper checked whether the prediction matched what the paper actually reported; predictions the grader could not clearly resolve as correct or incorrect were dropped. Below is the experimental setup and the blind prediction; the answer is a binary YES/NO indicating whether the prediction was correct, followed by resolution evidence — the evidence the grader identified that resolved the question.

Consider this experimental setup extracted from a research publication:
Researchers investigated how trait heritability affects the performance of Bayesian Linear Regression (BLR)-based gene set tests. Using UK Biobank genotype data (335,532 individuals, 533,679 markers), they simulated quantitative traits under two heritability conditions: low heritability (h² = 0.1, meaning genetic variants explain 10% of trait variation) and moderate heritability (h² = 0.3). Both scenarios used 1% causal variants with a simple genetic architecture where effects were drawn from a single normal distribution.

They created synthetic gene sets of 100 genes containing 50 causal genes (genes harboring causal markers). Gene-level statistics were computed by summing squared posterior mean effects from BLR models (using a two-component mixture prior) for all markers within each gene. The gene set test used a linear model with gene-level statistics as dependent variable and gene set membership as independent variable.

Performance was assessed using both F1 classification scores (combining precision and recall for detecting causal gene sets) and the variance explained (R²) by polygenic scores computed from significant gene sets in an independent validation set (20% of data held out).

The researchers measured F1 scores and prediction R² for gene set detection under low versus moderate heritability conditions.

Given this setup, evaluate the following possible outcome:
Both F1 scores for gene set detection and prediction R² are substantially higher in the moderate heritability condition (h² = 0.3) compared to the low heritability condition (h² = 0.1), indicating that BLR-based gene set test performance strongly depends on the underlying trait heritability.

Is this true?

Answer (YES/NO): YES